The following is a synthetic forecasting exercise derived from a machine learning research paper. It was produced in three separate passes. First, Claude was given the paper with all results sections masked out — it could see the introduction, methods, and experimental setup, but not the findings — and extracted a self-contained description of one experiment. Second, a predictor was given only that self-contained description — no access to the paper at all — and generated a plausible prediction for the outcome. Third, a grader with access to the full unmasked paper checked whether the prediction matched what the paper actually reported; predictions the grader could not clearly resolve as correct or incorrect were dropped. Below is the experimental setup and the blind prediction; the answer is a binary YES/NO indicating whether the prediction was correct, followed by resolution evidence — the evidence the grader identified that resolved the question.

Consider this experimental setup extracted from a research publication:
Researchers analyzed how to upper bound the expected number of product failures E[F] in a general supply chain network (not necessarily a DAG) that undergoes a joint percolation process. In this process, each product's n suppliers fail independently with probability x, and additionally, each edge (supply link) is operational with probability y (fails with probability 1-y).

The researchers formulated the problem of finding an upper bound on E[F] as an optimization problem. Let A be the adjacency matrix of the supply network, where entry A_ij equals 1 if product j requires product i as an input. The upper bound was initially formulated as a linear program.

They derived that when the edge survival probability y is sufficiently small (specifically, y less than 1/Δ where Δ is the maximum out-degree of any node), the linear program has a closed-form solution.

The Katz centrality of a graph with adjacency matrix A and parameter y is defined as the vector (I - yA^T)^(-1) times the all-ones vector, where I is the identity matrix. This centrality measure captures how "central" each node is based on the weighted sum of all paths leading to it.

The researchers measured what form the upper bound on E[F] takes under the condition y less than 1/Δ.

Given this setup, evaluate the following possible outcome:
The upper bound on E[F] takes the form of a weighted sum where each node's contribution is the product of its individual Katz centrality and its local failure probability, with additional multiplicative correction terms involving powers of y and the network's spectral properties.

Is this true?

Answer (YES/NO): NO